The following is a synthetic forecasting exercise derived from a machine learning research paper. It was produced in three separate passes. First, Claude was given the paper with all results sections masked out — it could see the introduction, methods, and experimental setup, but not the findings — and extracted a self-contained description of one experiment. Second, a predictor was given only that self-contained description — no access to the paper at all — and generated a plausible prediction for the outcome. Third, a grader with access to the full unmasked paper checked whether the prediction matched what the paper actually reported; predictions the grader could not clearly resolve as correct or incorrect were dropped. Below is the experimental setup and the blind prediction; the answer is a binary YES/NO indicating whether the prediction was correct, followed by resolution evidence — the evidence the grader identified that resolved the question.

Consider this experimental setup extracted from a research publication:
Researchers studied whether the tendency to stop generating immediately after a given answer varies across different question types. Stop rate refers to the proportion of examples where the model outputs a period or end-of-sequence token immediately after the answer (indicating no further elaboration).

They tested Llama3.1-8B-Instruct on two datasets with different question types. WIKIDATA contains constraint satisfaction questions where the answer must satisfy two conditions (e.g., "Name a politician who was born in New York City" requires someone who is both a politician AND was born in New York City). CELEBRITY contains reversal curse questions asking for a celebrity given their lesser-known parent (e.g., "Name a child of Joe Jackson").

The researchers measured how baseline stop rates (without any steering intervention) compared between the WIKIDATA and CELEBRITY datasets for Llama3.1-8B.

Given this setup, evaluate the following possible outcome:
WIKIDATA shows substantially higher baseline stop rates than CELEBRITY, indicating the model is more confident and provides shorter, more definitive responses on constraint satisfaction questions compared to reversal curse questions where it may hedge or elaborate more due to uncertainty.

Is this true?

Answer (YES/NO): YES